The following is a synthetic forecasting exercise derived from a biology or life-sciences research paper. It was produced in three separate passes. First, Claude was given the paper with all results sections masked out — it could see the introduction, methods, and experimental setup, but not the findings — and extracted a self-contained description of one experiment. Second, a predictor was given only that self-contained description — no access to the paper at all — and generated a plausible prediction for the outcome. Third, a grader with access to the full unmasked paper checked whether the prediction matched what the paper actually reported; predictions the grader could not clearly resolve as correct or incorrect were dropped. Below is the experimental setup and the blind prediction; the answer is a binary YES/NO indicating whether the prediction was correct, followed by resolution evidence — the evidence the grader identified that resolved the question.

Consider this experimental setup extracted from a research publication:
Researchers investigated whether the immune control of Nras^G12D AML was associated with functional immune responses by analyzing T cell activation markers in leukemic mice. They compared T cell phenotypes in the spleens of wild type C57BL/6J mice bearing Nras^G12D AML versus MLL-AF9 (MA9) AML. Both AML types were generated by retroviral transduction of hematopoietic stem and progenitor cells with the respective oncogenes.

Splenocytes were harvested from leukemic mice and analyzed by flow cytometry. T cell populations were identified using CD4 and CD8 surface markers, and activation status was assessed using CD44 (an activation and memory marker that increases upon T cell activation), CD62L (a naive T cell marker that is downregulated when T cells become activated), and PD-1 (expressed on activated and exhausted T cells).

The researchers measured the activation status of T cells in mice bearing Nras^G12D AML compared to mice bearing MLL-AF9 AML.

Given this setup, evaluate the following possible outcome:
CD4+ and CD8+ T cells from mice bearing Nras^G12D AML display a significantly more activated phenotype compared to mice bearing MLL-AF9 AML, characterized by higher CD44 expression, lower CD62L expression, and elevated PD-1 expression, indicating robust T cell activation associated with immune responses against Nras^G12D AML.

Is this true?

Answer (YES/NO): NO